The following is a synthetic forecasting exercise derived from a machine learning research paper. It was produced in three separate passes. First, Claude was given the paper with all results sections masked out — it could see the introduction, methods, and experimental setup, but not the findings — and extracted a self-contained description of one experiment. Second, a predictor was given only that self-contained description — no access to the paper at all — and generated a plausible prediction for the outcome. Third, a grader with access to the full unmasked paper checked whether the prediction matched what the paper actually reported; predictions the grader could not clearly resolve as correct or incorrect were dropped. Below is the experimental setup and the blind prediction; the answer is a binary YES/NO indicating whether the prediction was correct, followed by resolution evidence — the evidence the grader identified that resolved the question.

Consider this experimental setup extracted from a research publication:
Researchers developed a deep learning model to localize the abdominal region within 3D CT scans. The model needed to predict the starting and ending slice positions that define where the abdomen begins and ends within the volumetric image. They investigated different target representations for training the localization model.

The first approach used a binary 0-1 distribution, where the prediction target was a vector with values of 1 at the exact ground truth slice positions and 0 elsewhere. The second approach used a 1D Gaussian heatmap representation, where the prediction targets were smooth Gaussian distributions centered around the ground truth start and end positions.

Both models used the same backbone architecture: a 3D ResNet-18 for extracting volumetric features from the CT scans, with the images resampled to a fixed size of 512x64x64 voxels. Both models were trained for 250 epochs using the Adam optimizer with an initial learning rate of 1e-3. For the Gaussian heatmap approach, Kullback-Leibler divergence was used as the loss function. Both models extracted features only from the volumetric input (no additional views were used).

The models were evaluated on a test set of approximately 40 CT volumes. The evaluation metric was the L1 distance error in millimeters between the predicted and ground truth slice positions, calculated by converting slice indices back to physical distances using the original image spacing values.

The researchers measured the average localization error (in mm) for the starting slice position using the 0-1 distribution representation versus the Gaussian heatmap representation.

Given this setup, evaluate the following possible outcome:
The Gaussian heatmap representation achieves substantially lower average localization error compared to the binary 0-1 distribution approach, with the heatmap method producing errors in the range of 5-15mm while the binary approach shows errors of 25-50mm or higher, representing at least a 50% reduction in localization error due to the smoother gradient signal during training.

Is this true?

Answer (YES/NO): NO